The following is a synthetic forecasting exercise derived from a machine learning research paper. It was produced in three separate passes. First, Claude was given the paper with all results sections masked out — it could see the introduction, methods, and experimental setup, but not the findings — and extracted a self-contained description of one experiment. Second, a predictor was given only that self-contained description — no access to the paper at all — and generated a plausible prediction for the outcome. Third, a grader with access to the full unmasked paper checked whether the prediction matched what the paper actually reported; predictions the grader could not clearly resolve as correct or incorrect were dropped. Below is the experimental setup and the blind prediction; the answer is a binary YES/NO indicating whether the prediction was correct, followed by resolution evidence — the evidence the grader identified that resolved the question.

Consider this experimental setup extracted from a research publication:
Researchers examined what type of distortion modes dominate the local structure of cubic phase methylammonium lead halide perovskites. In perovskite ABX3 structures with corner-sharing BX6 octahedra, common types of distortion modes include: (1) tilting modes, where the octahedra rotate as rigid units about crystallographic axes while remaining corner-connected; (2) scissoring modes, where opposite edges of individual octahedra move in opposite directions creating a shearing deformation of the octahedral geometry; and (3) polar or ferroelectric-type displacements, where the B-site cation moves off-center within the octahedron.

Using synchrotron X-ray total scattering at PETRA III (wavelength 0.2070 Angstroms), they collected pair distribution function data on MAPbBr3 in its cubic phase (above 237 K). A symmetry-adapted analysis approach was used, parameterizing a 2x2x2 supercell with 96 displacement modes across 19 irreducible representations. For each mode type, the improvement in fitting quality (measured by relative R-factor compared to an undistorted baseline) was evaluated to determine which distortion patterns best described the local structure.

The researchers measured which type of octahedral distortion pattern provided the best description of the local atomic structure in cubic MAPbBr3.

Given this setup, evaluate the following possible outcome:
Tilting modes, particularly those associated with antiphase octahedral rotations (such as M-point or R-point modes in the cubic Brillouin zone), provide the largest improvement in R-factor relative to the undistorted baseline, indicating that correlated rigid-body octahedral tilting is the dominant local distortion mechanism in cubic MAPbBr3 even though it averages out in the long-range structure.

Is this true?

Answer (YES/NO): NO